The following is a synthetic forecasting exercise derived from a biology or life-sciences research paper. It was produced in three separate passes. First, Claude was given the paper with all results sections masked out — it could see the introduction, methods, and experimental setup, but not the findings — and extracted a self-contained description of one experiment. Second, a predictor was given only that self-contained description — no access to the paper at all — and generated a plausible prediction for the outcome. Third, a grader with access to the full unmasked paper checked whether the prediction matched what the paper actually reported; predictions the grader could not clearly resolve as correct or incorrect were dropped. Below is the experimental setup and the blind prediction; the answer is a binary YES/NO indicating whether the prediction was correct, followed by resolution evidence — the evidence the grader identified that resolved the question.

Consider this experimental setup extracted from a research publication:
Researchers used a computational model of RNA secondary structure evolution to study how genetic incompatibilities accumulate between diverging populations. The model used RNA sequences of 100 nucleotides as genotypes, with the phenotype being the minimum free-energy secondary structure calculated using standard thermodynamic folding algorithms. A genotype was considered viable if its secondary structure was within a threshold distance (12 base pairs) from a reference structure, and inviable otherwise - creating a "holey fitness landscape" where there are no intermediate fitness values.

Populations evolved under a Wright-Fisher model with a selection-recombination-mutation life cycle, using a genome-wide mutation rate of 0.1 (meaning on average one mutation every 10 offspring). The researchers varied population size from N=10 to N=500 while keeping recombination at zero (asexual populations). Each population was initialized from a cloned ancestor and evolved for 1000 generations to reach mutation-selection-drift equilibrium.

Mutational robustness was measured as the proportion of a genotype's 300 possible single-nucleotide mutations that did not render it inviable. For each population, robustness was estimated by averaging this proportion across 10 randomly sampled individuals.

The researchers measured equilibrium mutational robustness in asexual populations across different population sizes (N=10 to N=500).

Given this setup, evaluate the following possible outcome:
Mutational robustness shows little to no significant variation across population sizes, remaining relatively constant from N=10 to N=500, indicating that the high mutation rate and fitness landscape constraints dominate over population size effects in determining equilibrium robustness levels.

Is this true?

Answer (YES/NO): NO